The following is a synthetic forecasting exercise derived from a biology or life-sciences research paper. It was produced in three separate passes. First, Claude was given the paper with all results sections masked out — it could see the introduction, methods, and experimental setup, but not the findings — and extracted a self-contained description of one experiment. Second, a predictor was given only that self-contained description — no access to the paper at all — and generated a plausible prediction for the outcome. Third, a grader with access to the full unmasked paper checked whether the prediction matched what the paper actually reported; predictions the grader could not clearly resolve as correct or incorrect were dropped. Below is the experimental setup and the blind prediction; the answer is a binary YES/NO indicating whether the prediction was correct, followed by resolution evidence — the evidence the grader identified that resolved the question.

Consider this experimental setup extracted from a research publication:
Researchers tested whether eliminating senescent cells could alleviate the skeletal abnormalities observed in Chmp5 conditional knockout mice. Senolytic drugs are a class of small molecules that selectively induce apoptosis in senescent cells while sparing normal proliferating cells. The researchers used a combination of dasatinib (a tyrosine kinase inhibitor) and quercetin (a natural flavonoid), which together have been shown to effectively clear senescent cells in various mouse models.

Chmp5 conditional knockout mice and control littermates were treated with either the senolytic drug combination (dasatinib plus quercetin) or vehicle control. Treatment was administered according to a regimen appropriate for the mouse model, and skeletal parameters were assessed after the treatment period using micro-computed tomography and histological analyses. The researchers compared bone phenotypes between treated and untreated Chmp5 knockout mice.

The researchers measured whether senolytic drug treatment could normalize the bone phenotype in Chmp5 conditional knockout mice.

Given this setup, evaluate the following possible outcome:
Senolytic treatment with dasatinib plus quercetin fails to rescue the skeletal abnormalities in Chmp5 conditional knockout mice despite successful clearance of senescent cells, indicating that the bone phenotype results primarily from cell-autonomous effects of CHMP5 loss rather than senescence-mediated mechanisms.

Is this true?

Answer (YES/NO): NO